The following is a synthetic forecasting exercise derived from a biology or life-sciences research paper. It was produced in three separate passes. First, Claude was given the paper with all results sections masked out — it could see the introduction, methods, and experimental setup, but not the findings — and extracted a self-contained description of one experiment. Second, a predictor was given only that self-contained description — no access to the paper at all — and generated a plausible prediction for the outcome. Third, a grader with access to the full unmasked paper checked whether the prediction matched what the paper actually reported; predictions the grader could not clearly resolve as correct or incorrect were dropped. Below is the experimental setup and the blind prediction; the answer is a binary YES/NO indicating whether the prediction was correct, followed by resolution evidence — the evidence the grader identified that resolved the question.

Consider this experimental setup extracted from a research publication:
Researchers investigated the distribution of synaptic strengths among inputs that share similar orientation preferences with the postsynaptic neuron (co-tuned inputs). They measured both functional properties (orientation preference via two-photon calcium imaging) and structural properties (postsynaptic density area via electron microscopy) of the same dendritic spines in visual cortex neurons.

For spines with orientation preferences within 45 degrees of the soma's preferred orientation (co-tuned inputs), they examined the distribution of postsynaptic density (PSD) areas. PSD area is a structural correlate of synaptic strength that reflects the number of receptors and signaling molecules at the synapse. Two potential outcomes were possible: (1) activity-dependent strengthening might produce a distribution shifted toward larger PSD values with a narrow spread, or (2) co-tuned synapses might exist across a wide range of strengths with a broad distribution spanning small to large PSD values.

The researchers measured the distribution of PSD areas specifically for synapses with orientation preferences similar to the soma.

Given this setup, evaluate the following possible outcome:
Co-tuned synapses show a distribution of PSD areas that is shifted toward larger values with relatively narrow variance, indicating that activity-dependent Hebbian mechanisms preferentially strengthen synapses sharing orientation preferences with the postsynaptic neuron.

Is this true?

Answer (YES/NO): NO